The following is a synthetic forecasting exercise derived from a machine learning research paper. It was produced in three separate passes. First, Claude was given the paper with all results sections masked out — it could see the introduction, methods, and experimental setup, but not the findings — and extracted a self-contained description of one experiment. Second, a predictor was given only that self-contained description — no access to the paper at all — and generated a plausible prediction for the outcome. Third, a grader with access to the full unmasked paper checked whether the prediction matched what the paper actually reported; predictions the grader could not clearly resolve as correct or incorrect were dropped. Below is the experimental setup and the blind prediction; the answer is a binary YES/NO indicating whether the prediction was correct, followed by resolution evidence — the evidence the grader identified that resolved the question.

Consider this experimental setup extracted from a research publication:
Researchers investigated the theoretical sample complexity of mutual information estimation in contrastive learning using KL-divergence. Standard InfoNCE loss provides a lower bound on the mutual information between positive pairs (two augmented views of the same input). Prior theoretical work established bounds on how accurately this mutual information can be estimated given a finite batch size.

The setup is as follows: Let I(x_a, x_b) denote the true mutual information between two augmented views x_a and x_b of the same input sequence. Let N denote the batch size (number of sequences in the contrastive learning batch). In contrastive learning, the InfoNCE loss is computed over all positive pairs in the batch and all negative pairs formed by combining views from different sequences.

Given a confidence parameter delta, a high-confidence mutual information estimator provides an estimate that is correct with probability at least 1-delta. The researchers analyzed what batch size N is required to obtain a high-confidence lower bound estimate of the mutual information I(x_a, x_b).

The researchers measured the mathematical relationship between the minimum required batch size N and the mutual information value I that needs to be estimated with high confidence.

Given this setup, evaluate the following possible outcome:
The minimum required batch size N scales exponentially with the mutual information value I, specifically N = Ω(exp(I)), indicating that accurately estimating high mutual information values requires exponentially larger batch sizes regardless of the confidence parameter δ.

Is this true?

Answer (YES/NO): YES